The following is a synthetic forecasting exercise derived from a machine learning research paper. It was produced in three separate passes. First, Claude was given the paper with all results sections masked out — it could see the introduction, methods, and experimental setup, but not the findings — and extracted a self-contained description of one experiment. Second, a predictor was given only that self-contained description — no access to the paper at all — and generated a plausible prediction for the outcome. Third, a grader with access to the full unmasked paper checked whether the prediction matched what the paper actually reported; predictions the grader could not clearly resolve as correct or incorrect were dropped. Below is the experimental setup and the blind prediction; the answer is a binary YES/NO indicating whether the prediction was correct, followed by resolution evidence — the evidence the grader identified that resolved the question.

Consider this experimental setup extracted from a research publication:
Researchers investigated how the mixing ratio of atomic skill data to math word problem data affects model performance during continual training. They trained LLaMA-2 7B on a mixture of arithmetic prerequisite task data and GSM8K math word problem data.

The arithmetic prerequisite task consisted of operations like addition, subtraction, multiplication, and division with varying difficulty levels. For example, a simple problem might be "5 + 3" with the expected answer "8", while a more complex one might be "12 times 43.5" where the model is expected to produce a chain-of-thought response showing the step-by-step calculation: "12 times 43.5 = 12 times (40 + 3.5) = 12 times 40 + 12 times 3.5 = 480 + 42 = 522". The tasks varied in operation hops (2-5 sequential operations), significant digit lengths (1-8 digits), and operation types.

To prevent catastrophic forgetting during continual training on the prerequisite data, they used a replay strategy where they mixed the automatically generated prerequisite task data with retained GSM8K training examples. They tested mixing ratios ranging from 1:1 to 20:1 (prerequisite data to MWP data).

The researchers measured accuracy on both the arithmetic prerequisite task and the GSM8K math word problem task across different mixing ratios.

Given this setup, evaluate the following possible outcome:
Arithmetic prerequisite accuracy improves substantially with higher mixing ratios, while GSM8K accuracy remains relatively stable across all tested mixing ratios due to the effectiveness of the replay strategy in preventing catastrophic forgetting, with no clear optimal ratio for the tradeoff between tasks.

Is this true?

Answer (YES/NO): NO